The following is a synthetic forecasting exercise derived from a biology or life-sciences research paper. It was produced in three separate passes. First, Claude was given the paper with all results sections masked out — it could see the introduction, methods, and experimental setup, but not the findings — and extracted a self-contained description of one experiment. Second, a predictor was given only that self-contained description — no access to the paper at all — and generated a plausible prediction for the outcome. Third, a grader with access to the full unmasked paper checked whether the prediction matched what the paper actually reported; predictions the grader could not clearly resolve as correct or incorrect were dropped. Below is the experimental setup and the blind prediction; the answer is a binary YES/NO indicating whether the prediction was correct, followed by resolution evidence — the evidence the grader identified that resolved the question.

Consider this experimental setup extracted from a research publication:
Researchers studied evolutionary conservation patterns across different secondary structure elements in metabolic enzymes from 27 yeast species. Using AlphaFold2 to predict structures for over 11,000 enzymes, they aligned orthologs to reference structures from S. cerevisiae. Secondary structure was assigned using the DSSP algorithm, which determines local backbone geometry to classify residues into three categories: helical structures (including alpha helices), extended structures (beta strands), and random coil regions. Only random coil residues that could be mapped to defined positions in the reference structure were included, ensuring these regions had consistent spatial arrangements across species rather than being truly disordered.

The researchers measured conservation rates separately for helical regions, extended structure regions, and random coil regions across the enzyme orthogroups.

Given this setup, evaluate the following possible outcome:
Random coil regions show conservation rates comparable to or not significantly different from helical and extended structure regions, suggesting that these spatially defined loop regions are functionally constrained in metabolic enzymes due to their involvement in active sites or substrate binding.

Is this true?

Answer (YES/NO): NO